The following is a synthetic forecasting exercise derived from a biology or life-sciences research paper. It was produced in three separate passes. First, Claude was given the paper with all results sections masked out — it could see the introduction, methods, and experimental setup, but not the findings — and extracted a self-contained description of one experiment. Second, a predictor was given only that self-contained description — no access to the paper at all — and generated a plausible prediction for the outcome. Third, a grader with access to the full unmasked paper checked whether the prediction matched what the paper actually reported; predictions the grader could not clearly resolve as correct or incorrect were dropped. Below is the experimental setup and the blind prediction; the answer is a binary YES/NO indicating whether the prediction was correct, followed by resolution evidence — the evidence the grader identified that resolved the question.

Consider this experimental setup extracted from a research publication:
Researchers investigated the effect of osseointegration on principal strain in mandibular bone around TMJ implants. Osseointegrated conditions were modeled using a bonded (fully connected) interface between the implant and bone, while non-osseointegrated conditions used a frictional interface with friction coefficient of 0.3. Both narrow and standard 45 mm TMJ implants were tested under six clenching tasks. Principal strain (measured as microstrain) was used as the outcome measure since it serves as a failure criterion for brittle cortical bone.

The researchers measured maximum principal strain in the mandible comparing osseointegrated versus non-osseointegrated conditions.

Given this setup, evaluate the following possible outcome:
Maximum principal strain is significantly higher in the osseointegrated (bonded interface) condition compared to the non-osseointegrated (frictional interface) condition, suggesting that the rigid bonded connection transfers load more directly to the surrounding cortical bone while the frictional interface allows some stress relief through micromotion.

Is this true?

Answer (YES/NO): NO